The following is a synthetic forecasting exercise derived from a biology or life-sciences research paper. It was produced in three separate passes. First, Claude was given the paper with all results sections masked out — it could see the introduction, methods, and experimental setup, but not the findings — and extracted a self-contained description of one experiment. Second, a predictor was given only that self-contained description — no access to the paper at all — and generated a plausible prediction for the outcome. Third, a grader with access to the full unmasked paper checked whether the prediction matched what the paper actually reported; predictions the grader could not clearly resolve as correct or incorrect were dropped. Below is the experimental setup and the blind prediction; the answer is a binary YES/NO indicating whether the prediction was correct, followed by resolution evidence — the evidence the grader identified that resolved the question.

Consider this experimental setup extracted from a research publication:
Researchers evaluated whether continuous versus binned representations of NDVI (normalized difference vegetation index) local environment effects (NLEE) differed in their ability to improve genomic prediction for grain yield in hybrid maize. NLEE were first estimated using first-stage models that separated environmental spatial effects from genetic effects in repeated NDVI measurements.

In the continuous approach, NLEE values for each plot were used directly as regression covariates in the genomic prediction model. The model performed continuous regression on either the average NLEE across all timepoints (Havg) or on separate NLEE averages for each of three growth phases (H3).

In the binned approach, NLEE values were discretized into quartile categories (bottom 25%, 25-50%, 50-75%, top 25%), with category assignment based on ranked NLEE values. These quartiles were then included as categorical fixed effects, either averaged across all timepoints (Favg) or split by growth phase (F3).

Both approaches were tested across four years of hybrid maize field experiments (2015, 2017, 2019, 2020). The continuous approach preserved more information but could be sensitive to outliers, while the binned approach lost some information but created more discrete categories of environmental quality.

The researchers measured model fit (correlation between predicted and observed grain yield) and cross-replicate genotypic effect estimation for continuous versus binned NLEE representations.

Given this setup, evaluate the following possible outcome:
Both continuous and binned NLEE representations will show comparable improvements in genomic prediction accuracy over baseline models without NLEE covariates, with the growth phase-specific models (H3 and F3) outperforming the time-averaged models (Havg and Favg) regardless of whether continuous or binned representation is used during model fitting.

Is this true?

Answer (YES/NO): NO